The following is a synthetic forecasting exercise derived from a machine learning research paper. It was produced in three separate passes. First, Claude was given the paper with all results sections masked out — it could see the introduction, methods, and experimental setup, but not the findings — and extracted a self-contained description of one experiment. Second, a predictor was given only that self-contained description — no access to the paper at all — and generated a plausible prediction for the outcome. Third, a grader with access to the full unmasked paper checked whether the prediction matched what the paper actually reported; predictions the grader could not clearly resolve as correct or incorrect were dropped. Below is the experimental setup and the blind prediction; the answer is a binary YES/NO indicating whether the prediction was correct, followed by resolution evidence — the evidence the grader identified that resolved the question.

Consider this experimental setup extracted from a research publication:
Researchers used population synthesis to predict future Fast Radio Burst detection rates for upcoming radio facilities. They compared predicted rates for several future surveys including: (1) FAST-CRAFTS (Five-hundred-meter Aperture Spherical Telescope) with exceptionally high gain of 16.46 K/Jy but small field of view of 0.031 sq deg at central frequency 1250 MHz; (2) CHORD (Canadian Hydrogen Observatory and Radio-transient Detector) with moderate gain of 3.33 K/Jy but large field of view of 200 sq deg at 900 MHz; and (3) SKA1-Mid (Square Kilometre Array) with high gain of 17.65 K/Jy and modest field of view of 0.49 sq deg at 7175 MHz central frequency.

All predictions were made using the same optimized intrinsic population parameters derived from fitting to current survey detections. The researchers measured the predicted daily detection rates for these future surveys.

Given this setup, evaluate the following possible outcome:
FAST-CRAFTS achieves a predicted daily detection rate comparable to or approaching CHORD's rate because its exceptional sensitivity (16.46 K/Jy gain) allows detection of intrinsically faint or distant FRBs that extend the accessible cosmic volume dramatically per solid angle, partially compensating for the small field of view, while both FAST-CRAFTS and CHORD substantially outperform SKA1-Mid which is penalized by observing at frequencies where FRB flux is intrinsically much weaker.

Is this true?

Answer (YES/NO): NO